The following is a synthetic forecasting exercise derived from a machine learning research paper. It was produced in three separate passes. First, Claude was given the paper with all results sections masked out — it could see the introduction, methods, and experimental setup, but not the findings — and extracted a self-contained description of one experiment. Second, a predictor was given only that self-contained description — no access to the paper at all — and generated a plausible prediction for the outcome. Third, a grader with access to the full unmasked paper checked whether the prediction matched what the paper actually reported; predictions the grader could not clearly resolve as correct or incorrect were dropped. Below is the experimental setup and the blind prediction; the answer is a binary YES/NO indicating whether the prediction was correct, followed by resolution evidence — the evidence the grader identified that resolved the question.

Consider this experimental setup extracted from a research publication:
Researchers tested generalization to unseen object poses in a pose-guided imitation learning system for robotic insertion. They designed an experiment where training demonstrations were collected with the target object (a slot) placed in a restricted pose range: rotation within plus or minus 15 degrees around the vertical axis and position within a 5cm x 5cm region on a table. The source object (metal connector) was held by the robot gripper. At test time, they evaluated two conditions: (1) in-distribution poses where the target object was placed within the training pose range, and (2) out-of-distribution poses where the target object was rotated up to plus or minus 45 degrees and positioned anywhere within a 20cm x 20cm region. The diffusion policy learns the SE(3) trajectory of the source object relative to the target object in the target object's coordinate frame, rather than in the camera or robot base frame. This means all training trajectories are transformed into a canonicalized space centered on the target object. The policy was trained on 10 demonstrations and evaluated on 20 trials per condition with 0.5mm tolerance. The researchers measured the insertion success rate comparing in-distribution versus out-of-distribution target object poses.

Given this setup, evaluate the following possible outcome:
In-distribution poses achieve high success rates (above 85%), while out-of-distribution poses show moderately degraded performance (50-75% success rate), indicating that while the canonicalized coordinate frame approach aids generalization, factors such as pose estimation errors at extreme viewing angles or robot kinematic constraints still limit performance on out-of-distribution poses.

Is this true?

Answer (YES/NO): NO